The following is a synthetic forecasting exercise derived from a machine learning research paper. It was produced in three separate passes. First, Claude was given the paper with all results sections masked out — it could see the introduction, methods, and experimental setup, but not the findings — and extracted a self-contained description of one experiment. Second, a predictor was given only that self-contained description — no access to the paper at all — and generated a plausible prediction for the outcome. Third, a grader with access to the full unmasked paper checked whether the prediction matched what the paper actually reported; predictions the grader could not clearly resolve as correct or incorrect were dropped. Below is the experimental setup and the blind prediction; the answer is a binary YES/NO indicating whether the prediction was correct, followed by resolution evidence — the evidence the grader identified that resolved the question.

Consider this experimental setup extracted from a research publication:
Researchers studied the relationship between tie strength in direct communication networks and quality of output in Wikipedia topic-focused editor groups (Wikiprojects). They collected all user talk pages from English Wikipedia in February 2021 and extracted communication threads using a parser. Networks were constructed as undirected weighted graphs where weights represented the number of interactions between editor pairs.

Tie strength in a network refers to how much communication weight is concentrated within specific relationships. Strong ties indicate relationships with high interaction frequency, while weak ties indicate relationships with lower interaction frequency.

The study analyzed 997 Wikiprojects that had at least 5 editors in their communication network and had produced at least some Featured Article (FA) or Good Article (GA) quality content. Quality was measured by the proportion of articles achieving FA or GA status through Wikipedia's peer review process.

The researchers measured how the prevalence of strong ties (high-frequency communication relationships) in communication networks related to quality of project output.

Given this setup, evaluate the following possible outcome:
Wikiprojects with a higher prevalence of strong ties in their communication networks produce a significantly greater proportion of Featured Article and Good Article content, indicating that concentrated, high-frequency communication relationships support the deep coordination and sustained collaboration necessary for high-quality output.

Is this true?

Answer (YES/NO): YES